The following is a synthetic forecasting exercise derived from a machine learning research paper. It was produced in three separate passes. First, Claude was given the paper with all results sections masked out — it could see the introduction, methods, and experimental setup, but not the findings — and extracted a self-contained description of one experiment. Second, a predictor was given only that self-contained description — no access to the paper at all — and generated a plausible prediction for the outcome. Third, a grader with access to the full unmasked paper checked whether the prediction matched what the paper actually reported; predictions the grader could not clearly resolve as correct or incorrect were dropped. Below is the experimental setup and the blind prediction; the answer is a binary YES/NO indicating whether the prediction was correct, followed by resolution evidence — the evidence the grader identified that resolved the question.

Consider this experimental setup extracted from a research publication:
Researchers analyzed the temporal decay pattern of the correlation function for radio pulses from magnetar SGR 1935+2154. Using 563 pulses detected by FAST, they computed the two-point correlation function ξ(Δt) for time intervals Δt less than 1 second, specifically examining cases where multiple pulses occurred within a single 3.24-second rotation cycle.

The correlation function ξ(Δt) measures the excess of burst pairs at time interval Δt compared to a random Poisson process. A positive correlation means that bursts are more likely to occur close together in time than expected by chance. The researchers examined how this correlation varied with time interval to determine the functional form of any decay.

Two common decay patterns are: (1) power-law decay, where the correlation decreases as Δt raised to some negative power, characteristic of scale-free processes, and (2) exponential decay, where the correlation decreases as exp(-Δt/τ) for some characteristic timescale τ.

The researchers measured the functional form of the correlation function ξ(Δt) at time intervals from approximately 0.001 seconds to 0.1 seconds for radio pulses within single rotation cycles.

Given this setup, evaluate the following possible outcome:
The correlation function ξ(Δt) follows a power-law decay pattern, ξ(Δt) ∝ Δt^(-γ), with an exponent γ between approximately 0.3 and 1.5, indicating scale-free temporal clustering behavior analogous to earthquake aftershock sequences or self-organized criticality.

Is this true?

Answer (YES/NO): NO